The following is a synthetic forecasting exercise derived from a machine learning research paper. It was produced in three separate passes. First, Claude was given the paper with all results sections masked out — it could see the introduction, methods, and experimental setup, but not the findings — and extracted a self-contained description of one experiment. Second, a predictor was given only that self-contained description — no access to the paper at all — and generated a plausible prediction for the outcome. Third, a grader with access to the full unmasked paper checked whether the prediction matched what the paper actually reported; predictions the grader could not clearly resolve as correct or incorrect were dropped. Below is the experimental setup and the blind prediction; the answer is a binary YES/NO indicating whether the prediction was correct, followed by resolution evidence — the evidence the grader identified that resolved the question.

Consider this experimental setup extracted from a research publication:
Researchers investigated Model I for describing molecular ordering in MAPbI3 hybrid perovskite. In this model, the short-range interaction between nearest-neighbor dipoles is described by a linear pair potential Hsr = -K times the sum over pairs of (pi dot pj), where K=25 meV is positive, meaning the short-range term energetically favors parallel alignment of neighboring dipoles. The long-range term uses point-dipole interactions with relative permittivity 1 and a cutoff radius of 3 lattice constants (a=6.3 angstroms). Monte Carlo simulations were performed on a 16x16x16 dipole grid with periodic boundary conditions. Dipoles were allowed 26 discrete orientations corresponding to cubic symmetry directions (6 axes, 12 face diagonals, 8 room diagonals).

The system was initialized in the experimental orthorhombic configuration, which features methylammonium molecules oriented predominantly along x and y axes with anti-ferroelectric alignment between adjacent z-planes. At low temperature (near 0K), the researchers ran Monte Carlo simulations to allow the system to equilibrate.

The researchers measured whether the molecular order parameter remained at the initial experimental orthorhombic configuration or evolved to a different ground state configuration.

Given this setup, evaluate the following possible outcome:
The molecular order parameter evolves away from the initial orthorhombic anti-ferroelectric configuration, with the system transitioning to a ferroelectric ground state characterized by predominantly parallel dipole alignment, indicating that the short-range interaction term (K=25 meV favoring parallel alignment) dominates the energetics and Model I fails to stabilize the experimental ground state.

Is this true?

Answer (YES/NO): YES